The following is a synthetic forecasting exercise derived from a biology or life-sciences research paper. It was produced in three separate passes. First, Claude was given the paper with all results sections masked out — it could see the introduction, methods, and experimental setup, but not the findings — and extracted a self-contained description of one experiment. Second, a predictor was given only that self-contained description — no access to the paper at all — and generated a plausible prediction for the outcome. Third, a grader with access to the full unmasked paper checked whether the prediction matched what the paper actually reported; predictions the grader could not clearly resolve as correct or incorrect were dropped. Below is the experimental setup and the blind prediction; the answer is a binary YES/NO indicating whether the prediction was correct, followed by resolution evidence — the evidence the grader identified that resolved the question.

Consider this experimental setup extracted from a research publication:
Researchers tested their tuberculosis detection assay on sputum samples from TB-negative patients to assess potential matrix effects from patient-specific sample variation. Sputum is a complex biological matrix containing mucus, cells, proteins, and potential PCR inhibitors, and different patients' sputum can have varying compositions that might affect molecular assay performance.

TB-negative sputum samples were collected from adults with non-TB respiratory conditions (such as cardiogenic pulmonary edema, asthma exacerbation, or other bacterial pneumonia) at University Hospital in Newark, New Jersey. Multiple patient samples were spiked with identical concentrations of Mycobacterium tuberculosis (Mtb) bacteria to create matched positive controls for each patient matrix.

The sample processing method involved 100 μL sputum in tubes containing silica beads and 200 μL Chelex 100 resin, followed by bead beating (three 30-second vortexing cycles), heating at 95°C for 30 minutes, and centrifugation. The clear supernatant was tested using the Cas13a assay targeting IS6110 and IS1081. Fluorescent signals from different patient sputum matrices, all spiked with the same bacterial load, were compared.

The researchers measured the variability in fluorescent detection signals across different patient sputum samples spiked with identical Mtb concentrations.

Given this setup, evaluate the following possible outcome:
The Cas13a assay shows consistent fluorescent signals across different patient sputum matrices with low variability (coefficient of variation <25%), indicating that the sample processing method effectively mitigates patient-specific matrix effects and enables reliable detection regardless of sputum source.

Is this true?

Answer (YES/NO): NO